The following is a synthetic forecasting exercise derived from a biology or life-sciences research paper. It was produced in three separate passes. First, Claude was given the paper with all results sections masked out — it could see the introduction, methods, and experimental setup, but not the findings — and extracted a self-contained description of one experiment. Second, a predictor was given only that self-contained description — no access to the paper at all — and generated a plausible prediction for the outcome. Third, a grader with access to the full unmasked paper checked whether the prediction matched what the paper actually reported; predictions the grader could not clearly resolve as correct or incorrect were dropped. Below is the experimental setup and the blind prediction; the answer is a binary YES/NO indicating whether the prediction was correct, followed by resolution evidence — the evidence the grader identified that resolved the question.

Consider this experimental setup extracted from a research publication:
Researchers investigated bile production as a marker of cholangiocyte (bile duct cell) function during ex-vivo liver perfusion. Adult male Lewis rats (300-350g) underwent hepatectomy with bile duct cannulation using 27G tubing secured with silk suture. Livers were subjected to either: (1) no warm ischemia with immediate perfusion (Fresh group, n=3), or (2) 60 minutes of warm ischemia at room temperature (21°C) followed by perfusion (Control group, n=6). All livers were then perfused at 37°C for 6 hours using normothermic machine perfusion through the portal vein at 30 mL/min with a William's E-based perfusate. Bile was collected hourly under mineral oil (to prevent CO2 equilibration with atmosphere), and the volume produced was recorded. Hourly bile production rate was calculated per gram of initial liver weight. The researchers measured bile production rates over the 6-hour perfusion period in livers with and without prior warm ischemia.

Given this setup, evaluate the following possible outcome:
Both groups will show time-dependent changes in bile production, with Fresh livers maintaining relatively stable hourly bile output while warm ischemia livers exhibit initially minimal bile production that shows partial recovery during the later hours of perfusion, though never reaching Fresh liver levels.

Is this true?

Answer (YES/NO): NO